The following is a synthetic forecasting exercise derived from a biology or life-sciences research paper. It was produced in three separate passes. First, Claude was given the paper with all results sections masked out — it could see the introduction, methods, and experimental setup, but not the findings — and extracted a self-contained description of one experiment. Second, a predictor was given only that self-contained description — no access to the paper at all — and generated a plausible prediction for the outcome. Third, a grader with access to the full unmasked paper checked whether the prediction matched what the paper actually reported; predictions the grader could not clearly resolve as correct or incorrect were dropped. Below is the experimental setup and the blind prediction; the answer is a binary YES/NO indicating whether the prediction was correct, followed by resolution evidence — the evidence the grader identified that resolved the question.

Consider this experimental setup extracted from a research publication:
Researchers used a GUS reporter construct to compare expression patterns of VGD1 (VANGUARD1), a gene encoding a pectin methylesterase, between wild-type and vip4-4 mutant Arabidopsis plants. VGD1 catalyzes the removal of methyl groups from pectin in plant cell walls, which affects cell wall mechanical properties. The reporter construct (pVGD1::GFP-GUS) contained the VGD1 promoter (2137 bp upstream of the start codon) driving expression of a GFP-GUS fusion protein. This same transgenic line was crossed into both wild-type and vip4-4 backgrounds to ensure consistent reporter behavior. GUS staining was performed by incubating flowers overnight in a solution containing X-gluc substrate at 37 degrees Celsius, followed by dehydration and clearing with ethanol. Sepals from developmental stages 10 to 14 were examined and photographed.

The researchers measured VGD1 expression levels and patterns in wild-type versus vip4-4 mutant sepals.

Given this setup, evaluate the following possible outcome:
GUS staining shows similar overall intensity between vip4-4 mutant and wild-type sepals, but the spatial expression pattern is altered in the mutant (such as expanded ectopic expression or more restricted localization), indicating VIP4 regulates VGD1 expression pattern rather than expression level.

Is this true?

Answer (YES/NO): NO